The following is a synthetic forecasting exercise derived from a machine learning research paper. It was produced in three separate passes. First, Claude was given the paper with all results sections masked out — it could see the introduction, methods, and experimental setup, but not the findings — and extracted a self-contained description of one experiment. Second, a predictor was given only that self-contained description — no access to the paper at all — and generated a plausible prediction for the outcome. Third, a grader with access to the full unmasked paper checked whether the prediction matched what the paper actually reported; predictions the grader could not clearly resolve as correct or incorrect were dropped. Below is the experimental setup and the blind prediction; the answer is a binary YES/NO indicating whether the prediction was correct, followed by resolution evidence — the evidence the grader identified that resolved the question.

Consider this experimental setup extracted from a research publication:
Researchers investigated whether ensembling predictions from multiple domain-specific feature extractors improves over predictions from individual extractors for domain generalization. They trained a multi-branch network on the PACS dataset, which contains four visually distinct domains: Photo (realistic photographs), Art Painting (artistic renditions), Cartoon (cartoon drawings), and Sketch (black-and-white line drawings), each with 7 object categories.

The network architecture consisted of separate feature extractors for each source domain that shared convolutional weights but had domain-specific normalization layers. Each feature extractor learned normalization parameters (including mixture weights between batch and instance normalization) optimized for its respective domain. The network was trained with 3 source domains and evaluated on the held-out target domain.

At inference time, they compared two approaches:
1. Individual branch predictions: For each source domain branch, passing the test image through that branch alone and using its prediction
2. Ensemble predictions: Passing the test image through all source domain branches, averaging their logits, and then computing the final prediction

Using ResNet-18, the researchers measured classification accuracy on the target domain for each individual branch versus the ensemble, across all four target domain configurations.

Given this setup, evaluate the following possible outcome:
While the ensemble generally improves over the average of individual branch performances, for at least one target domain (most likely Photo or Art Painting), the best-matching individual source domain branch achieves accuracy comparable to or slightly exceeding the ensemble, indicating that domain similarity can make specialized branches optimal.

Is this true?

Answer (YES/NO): NO